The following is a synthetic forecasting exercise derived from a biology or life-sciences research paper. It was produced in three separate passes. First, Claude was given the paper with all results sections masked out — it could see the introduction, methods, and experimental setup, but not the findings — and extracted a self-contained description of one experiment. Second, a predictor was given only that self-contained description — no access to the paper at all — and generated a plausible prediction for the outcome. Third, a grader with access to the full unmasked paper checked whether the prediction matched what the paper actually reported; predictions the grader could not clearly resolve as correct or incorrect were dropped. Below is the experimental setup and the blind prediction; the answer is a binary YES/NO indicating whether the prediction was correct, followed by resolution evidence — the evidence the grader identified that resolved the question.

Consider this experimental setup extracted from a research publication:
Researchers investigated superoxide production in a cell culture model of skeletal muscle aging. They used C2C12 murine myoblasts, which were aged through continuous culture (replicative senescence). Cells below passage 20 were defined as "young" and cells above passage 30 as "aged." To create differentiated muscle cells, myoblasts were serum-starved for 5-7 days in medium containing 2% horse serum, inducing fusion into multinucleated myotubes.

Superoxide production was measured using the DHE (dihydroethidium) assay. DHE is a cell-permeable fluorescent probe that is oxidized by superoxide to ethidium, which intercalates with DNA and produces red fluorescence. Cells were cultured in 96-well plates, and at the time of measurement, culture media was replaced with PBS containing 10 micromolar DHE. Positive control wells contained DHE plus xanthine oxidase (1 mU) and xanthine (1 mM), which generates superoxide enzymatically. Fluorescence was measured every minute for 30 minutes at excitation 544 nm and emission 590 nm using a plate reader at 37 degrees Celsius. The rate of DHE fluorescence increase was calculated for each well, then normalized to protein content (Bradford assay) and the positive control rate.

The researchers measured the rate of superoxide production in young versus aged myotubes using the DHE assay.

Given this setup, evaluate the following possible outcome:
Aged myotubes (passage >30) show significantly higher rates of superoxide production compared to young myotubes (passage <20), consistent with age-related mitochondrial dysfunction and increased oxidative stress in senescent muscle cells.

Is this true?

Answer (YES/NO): YES